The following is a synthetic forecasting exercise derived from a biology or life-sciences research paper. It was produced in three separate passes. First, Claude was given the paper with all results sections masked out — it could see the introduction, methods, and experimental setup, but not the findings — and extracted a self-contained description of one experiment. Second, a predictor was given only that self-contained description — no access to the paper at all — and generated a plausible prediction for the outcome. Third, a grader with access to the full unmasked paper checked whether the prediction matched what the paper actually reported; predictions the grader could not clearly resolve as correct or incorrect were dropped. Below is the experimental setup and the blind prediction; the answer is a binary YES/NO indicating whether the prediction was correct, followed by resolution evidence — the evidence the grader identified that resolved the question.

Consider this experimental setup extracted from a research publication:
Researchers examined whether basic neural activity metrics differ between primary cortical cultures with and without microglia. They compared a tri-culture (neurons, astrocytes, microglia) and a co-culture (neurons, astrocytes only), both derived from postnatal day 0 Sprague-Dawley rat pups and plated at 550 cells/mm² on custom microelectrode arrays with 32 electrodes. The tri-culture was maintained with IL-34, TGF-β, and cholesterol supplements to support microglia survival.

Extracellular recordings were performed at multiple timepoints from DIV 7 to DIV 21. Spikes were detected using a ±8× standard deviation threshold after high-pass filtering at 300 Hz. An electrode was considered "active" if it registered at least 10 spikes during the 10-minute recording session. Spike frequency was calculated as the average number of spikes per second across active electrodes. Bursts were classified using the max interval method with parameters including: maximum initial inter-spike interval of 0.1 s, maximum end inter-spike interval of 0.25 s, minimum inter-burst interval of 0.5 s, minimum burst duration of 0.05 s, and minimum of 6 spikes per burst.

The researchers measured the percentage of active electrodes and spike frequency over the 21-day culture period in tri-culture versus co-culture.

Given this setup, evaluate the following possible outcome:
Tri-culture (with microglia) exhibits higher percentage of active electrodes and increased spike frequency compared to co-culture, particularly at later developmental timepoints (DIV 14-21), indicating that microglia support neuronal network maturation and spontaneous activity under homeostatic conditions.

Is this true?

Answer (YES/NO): NO